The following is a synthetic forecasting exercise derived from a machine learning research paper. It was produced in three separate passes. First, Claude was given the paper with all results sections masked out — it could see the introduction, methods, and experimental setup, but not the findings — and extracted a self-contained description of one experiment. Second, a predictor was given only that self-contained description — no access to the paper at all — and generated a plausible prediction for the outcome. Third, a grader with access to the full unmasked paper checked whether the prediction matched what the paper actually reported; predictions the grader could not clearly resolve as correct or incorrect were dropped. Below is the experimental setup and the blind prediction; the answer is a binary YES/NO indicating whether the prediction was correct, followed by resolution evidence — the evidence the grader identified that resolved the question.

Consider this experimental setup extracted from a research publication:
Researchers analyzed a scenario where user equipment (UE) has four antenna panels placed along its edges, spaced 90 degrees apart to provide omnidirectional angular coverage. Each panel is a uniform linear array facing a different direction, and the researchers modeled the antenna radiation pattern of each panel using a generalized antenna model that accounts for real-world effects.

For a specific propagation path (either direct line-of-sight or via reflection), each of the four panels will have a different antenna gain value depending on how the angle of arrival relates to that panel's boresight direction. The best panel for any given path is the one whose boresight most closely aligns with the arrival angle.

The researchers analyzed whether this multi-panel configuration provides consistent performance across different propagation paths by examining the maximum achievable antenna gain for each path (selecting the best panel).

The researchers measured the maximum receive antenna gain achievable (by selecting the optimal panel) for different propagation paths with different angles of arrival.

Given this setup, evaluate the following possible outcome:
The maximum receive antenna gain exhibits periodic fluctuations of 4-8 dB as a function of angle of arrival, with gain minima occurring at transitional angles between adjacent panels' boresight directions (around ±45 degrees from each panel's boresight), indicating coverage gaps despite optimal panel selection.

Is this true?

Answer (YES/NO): NO